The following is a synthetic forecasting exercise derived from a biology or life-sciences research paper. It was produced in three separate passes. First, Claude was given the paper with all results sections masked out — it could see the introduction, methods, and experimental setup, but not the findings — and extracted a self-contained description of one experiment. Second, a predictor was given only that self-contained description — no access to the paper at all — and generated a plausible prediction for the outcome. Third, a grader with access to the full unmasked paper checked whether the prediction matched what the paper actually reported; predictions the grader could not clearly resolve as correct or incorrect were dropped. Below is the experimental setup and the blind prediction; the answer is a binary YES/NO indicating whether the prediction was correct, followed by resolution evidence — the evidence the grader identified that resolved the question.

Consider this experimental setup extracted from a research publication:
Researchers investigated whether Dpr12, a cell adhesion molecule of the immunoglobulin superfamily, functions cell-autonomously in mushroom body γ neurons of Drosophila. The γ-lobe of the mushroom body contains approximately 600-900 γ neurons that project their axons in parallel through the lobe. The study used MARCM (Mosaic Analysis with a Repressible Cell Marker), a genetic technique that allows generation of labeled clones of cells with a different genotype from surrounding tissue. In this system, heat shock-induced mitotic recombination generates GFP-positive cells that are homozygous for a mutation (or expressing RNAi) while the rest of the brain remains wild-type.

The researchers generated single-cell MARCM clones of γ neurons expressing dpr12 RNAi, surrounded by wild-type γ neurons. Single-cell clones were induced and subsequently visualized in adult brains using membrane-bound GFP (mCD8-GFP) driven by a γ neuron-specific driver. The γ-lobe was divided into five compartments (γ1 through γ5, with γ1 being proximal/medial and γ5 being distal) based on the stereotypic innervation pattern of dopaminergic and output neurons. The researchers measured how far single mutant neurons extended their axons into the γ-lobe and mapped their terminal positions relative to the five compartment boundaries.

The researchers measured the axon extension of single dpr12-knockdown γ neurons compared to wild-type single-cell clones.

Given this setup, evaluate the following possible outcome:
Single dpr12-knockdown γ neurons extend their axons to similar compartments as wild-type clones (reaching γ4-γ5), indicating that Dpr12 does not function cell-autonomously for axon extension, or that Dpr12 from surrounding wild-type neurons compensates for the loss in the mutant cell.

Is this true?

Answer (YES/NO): NO